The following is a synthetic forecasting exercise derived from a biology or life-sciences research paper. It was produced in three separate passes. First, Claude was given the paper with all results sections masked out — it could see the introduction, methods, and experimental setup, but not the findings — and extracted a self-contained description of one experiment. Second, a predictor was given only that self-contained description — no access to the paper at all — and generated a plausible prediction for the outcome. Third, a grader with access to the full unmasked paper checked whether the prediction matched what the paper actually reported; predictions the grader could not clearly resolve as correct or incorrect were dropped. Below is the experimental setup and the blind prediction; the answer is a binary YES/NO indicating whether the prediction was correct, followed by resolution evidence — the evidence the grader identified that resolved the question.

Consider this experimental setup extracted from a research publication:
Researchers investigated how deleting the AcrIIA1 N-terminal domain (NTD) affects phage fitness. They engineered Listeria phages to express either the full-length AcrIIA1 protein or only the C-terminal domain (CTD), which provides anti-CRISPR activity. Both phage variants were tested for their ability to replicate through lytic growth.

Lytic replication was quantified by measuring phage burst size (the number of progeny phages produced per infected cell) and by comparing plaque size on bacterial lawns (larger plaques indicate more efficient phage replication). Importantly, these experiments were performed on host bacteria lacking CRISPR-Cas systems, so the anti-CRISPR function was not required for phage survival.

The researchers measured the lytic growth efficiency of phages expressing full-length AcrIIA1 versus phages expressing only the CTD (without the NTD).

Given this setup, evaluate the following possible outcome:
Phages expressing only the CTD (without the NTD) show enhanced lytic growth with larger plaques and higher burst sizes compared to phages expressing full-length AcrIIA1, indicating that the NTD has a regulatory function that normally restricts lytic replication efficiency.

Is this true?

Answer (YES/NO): NO